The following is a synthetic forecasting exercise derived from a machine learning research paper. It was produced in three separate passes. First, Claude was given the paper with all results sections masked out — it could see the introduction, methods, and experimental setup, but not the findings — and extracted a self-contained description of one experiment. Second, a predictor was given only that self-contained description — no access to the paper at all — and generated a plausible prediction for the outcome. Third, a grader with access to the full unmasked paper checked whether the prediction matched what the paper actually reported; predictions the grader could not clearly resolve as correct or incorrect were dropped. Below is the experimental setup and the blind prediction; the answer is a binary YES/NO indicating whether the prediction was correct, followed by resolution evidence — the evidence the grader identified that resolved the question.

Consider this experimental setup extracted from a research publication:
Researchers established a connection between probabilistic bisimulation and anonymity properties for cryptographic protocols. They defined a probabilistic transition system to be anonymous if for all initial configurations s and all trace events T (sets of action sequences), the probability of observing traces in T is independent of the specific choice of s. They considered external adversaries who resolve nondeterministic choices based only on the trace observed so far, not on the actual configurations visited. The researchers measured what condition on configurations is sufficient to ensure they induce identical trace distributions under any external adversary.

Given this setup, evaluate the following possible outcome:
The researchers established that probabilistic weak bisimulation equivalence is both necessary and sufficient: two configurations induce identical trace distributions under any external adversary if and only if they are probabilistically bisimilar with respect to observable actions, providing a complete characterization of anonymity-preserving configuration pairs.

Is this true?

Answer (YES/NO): NO